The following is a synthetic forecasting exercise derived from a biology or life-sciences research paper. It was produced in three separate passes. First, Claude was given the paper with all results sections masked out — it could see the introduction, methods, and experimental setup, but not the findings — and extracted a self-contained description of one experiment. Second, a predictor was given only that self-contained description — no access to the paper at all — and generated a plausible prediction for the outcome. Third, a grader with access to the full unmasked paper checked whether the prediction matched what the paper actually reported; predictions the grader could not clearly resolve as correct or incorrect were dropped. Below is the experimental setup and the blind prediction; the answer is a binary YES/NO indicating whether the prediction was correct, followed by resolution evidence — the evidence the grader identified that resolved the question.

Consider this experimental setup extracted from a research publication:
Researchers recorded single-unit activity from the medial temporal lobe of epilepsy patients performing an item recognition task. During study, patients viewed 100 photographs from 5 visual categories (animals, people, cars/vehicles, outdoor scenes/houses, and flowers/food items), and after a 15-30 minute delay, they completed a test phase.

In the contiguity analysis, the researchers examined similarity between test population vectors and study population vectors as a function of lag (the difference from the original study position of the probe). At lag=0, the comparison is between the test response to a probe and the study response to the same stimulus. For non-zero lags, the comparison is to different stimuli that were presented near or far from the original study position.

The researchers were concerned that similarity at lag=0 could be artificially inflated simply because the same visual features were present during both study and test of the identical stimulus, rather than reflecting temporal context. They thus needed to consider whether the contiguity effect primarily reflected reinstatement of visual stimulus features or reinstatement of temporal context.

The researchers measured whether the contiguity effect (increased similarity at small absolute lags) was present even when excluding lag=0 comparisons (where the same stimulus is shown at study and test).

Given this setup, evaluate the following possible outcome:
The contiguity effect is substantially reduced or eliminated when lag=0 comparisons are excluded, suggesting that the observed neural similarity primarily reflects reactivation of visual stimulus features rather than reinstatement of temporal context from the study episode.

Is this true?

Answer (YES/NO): NO